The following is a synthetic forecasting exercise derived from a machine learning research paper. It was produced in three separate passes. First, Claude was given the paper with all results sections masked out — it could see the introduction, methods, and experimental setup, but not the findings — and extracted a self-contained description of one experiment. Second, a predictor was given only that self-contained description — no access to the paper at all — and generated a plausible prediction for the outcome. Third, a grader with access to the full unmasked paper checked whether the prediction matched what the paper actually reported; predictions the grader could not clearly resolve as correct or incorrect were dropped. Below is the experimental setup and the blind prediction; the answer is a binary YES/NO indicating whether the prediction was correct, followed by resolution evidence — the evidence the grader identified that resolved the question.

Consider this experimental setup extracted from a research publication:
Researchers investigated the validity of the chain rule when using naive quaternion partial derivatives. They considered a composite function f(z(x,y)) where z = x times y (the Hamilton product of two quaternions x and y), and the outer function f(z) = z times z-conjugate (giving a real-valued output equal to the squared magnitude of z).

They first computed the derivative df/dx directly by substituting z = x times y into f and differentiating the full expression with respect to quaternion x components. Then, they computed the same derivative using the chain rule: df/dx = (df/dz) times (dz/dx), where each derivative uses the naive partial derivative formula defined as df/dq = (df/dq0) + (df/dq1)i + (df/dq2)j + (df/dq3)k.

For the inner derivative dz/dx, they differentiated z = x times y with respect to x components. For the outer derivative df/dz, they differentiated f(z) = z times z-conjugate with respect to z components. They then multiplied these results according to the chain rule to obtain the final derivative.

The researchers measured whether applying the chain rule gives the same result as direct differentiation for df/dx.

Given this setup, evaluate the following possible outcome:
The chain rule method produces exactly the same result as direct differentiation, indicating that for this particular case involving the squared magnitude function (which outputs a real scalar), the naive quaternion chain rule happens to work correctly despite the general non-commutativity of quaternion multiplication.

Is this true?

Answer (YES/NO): NO